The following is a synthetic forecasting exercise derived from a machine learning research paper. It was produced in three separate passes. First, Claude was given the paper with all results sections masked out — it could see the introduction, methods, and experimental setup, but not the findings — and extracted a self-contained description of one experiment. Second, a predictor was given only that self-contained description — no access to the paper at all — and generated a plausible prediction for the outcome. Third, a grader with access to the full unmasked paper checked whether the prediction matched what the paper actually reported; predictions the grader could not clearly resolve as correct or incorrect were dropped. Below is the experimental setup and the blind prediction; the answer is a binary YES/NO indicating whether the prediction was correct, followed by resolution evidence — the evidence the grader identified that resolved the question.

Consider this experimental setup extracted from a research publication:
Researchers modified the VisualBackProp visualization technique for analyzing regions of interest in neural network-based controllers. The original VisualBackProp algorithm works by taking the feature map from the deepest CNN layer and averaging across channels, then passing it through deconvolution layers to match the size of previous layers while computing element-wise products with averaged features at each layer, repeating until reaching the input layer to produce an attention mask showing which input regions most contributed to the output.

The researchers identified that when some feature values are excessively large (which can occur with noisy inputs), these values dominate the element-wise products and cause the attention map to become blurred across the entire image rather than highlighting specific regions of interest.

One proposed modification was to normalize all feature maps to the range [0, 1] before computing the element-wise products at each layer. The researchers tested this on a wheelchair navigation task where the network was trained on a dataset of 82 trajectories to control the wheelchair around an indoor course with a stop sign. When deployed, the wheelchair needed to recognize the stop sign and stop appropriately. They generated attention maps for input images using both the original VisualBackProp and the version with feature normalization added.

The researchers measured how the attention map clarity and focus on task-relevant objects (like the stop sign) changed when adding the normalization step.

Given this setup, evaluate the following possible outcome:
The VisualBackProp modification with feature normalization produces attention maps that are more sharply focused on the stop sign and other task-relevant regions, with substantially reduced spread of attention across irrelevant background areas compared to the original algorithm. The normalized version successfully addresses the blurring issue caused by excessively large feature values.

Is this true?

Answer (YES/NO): YES